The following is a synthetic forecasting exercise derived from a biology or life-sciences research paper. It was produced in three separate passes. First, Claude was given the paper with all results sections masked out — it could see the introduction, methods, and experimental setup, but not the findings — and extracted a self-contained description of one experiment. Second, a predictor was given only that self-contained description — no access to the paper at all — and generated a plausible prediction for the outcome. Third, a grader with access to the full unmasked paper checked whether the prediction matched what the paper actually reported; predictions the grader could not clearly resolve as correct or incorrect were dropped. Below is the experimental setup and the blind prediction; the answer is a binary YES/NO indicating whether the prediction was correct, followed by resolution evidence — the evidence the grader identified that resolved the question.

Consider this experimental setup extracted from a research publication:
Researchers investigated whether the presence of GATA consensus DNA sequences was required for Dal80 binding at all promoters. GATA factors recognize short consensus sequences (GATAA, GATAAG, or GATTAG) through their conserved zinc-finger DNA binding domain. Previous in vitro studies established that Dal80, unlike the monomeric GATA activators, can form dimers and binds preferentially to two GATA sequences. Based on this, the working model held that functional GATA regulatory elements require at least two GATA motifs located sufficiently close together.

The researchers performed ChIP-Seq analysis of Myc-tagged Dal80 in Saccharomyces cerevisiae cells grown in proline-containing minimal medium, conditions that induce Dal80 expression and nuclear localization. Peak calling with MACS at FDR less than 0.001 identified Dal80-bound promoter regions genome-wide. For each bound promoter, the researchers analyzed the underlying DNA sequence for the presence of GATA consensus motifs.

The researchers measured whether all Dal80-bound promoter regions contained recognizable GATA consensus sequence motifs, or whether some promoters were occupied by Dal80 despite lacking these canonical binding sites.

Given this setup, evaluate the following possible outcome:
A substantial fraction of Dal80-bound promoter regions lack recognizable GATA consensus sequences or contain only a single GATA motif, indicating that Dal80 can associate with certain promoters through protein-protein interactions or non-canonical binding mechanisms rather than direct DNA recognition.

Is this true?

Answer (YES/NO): YES